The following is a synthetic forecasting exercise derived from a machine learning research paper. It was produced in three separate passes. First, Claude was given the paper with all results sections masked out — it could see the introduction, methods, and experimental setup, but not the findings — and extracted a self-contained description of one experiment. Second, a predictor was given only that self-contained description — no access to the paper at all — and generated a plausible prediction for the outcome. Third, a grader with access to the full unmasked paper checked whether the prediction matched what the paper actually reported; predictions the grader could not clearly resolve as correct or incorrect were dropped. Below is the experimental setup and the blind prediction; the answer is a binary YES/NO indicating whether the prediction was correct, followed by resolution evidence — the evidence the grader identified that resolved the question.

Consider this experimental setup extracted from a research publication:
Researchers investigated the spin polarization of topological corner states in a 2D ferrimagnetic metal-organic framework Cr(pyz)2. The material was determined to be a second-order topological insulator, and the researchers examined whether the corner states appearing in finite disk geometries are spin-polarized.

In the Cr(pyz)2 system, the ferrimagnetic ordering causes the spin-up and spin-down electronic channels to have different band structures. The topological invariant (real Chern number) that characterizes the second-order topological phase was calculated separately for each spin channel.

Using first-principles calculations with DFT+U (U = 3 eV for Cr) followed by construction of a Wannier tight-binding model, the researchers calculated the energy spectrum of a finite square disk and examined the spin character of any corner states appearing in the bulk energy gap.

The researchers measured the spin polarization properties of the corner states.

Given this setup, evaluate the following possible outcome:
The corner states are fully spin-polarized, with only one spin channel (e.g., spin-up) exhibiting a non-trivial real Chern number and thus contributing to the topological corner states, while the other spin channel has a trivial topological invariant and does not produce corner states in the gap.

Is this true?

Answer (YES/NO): YES